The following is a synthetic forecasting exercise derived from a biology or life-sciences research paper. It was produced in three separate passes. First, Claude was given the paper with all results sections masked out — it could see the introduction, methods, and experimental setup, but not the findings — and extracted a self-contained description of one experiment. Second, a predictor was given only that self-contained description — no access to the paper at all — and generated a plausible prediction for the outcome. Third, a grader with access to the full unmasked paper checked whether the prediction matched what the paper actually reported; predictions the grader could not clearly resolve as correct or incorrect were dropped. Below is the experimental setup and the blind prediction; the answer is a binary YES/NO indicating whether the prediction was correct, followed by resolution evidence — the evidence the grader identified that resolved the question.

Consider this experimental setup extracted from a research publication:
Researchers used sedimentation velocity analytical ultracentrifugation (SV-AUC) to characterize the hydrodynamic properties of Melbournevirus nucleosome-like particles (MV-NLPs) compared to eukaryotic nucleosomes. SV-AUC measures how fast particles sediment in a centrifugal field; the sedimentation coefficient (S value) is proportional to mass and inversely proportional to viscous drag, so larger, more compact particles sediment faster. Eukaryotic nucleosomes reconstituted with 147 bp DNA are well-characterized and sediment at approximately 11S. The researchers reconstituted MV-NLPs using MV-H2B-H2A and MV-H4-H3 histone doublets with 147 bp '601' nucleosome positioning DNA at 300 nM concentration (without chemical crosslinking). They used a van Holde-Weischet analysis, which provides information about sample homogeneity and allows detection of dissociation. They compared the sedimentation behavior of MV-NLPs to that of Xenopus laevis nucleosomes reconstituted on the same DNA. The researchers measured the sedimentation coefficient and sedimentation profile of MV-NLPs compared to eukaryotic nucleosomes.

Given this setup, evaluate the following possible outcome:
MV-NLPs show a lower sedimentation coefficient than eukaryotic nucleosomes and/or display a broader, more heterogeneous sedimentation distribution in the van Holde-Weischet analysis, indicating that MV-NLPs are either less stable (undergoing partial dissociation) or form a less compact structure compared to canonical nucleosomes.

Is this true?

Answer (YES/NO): YES